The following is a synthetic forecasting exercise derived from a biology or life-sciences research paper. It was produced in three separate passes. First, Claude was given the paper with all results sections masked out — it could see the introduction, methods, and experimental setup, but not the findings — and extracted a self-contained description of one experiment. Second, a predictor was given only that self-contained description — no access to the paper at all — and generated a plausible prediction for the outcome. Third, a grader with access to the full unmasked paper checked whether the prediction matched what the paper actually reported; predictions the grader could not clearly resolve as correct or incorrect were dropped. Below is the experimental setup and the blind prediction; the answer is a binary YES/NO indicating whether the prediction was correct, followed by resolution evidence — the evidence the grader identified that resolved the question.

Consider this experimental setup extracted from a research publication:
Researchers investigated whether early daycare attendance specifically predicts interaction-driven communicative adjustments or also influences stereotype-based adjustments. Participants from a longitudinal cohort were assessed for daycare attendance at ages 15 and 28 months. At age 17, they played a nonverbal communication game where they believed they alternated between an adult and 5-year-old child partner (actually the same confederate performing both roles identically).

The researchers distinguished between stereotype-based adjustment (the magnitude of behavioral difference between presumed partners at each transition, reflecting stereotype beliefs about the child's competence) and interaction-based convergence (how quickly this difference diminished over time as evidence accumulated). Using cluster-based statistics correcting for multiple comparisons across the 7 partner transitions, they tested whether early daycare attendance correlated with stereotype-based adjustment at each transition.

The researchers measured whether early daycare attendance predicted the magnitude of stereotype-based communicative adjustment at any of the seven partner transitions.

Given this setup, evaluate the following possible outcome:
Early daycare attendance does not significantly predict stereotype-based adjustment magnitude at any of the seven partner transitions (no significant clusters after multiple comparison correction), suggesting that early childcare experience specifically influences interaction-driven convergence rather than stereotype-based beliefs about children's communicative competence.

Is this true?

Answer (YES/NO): NO